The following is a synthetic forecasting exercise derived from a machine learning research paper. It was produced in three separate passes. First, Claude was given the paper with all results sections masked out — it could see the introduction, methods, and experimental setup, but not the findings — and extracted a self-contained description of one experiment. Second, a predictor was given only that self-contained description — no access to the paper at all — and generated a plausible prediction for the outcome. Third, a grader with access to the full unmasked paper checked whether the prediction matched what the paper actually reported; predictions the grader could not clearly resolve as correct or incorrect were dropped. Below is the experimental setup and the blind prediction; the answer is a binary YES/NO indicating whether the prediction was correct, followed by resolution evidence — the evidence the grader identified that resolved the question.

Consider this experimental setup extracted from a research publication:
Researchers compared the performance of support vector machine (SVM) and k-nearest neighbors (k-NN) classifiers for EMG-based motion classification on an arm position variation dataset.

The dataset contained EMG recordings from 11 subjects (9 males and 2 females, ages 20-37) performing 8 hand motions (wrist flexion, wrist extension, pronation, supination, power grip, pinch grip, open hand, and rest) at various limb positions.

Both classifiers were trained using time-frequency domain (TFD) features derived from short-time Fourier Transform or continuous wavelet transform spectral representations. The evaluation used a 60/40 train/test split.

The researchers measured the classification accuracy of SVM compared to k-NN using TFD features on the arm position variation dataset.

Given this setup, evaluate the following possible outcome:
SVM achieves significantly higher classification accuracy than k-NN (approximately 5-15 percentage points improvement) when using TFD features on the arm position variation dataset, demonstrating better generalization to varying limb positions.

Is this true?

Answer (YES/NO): NO